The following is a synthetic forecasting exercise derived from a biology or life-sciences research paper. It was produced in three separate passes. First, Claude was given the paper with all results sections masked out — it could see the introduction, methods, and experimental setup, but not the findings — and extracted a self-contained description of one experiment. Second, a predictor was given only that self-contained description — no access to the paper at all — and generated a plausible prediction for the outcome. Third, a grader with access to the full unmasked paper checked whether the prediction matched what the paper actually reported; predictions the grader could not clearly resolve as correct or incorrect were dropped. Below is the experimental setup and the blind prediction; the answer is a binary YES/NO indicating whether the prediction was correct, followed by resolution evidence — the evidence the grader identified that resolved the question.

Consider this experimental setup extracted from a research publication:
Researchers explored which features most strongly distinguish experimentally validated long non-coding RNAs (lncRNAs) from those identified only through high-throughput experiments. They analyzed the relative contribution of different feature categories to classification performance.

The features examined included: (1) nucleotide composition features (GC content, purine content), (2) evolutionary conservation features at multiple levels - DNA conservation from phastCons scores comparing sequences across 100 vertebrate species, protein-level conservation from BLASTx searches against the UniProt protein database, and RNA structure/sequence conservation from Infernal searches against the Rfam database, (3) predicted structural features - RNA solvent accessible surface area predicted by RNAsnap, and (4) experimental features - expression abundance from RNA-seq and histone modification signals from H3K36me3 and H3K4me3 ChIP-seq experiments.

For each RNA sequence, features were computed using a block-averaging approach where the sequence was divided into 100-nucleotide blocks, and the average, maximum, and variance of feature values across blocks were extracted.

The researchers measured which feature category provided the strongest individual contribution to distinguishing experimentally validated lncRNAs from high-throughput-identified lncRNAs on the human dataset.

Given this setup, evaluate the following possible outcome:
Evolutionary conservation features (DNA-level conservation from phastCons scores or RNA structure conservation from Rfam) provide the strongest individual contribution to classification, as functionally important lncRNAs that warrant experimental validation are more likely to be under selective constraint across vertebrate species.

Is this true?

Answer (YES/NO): YES